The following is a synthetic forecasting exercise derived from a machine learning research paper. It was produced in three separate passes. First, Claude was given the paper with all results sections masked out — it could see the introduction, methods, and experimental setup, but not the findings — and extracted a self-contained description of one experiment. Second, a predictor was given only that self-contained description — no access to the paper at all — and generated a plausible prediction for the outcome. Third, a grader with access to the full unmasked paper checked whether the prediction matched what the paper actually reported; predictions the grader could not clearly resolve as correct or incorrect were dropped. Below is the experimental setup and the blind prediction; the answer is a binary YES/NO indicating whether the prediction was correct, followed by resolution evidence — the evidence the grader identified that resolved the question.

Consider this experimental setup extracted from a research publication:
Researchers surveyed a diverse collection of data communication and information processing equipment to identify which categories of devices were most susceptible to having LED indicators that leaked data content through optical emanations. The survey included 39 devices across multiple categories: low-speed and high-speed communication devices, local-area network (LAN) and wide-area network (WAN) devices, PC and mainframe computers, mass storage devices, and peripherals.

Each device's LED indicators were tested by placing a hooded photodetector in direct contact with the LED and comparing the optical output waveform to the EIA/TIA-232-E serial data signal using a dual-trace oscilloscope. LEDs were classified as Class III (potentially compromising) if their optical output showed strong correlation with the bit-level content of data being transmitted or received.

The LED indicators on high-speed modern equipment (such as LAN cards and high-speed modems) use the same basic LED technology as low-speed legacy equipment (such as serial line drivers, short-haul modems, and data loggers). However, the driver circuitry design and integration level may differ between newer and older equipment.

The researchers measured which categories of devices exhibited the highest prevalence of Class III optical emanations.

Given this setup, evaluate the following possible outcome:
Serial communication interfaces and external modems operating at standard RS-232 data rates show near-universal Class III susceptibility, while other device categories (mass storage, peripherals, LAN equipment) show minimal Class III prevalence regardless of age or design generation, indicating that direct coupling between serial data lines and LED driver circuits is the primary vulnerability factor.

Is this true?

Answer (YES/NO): YES